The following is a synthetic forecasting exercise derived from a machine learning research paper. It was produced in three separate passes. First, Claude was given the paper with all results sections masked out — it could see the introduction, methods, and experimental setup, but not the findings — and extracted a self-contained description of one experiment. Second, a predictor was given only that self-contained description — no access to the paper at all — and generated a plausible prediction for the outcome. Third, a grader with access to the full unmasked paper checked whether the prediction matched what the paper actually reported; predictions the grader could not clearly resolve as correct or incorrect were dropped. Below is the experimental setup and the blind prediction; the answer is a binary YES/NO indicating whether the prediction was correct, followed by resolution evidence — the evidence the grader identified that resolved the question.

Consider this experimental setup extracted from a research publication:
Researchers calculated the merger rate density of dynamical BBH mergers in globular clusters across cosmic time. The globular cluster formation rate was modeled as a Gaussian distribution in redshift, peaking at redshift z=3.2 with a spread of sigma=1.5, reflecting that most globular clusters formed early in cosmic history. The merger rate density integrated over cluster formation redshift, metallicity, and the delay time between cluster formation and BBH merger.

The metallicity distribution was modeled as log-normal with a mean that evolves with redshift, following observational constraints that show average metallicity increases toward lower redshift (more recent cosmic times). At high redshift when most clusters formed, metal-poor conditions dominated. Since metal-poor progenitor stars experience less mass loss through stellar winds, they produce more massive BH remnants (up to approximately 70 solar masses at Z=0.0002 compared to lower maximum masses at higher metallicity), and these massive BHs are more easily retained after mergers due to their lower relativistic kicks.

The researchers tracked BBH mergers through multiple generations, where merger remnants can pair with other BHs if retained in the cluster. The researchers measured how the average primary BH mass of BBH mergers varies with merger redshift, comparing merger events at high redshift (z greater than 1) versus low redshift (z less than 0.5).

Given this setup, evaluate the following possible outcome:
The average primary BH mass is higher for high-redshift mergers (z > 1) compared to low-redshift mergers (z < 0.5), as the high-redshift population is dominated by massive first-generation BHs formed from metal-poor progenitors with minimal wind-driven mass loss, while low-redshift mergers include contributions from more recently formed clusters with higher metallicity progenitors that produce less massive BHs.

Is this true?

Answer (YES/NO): YES